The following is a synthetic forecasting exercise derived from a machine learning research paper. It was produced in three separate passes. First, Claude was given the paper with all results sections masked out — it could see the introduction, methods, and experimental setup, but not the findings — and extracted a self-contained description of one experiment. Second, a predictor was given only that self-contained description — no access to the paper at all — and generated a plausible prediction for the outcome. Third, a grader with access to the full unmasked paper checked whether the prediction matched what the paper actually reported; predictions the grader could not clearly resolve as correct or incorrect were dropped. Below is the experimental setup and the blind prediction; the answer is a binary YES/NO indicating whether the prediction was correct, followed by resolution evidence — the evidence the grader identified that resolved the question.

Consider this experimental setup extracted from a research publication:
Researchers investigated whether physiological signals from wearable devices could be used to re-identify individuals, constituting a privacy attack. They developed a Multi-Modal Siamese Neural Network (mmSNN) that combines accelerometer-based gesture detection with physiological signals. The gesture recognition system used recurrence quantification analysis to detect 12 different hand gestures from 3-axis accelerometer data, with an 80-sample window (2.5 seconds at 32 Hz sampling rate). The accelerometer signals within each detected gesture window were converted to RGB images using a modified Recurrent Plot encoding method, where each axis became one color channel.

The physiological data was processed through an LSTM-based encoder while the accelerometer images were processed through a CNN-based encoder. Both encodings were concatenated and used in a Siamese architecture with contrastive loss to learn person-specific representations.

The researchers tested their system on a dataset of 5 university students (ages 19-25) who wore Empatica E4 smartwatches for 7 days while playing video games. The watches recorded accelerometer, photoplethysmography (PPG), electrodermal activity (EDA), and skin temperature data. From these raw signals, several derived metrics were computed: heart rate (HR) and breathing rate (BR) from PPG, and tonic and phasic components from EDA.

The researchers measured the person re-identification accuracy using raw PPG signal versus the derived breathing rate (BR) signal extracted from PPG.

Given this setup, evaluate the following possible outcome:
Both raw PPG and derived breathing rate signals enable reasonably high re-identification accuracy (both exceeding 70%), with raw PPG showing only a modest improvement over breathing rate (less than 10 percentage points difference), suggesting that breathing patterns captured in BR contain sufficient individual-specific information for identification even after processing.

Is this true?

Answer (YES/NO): NO